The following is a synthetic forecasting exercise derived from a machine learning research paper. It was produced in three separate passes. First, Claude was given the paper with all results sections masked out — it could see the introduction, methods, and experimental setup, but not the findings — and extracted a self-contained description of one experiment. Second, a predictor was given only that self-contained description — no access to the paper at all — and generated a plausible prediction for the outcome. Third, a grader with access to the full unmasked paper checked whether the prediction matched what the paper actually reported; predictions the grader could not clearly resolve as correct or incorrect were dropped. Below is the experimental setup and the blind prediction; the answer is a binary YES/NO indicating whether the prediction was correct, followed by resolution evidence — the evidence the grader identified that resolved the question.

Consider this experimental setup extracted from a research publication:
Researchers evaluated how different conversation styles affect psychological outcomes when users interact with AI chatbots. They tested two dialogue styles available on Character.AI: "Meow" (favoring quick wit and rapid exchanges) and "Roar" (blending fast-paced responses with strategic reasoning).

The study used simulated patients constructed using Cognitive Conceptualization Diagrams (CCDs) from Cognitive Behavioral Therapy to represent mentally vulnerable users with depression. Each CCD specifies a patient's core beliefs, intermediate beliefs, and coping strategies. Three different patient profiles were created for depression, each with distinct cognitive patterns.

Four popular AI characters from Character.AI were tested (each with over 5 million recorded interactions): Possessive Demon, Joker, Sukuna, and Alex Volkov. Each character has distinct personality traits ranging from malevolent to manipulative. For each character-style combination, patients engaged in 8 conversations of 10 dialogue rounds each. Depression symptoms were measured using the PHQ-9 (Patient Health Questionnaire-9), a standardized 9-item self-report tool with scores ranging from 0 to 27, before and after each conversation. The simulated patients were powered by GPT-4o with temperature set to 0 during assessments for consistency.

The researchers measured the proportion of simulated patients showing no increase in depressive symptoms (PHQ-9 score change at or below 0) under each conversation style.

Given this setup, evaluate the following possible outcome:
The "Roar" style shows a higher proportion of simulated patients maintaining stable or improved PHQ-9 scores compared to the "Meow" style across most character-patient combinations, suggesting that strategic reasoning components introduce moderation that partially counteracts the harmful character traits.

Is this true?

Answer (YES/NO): NO